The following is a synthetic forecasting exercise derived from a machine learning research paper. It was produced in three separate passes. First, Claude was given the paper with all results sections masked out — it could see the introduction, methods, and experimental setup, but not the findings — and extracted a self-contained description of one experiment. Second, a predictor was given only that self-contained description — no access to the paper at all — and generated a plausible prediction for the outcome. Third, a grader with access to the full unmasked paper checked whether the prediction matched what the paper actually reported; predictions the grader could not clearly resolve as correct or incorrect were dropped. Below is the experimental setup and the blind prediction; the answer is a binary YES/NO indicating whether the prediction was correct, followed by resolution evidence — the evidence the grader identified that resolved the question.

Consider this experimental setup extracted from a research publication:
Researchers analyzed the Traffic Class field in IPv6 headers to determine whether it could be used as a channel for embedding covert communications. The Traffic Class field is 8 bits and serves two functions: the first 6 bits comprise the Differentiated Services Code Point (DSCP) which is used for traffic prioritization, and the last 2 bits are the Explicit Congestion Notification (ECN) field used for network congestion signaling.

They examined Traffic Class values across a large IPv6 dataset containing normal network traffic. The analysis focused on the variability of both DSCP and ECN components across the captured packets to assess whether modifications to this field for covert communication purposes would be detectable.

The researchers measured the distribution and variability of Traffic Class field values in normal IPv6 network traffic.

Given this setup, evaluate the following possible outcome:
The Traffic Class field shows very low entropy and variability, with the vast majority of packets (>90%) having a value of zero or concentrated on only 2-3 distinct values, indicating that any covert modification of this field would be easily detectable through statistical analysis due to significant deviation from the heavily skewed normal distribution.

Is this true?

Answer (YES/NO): NO